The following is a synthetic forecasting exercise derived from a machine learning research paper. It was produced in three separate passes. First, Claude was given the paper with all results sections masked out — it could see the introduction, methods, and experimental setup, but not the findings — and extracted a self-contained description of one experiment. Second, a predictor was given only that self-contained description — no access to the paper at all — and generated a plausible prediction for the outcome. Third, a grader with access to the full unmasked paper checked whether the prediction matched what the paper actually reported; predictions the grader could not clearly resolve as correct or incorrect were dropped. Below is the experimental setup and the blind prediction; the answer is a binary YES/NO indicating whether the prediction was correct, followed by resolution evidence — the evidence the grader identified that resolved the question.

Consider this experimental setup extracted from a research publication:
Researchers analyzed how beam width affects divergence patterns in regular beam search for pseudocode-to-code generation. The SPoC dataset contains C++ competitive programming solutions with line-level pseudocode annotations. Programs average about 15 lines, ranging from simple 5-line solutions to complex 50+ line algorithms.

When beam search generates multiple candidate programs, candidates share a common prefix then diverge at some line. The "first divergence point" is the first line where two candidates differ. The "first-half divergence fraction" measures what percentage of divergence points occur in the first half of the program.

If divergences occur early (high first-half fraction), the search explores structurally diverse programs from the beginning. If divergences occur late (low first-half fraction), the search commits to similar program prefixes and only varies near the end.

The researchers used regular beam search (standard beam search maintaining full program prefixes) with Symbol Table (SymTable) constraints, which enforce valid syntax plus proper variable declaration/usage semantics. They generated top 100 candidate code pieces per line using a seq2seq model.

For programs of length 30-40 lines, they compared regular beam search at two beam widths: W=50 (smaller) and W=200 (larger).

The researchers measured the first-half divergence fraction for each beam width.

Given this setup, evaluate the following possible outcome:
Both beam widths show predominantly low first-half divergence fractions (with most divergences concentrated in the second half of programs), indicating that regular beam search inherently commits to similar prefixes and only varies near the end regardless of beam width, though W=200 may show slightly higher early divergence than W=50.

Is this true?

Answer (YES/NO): NO